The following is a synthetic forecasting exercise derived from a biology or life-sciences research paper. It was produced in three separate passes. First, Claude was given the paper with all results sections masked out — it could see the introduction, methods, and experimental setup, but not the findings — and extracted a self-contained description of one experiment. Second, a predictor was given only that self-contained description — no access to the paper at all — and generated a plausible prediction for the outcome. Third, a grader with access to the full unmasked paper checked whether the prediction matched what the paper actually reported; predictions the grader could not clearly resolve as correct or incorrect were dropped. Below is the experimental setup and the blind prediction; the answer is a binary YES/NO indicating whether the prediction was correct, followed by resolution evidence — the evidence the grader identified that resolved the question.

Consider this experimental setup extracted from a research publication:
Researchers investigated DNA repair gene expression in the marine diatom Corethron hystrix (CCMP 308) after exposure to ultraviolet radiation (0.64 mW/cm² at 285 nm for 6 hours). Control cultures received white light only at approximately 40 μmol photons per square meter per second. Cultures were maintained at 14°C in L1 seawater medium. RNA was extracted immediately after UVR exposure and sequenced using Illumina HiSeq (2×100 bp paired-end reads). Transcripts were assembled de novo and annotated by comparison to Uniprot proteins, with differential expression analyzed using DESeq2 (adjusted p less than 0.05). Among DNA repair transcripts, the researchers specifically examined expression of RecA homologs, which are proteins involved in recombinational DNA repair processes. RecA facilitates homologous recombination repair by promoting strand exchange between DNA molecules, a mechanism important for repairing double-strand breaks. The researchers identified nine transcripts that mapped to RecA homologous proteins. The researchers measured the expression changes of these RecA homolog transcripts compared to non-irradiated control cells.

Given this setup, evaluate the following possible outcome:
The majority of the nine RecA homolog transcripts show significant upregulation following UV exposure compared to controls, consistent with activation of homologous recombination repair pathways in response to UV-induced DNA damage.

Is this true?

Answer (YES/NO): YES